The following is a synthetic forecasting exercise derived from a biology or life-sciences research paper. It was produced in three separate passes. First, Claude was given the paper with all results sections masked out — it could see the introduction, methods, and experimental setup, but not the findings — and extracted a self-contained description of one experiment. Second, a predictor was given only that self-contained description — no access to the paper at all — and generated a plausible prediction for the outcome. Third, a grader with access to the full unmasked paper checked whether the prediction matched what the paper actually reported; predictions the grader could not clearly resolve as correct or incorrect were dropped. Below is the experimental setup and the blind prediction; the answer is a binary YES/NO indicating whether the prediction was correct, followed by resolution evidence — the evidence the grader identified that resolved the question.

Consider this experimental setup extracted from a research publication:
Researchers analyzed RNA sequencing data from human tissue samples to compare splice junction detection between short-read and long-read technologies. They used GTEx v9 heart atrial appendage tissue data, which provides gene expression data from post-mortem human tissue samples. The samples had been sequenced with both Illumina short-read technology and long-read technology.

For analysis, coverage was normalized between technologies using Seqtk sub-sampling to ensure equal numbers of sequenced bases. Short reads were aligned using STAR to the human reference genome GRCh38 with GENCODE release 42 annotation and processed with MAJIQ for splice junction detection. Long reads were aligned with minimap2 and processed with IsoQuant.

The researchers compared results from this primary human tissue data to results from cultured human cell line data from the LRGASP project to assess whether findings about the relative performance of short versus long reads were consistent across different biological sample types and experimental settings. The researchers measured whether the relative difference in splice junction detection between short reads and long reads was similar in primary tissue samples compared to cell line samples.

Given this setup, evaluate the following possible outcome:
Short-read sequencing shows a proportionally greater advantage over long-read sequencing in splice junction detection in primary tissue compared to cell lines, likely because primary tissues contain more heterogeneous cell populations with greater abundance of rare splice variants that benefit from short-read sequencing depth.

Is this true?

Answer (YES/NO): NO